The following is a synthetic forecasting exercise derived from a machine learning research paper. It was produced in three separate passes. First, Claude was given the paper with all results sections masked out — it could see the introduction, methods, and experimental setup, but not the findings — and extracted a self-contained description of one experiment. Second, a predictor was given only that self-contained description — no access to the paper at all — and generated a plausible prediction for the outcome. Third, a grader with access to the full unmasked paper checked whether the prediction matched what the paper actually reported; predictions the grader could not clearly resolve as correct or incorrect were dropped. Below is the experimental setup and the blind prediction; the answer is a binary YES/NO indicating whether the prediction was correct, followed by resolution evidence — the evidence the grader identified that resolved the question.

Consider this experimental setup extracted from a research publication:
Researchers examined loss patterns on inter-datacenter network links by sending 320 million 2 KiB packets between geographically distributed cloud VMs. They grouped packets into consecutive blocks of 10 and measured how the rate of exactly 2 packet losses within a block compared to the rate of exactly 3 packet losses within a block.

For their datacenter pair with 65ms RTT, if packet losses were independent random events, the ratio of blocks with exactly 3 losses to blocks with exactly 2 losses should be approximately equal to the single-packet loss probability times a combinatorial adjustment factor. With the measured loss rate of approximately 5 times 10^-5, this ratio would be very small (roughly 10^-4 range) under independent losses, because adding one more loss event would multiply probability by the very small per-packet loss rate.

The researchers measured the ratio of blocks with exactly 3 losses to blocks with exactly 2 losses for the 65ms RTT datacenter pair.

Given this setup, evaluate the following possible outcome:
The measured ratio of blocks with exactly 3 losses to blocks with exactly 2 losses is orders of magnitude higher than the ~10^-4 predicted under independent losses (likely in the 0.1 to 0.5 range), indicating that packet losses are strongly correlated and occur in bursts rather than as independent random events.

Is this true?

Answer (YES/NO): YES